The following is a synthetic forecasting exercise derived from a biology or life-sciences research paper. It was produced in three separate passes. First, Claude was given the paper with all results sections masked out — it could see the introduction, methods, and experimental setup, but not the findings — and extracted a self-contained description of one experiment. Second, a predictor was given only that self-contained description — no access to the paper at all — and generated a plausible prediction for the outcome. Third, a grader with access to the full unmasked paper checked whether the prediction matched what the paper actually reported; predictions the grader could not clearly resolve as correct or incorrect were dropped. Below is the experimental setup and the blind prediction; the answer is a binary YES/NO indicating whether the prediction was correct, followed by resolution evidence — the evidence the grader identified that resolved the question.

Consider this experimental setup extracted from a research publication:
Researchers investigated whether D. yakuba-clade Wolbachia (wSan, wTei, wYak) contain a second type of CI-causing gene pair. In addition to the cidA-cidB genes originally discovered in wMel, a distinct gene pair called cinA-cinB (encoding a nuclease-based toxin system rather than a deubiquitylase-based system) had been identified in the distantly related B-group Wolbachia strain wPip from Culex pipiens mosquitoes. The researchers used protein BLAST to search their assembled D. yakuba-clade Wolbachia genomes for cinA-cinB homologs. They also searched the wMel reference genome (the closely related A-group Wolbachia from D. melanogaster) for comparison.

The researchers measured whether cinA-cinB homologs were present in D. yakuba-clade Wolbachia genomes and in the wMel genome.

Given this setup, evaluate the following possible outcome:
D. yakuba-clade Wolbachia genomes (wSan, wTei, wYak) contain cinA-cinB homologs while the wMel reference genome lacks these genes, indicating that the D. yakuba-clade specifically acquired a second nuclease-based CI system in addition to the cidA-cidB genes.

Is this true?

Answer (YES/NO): YES